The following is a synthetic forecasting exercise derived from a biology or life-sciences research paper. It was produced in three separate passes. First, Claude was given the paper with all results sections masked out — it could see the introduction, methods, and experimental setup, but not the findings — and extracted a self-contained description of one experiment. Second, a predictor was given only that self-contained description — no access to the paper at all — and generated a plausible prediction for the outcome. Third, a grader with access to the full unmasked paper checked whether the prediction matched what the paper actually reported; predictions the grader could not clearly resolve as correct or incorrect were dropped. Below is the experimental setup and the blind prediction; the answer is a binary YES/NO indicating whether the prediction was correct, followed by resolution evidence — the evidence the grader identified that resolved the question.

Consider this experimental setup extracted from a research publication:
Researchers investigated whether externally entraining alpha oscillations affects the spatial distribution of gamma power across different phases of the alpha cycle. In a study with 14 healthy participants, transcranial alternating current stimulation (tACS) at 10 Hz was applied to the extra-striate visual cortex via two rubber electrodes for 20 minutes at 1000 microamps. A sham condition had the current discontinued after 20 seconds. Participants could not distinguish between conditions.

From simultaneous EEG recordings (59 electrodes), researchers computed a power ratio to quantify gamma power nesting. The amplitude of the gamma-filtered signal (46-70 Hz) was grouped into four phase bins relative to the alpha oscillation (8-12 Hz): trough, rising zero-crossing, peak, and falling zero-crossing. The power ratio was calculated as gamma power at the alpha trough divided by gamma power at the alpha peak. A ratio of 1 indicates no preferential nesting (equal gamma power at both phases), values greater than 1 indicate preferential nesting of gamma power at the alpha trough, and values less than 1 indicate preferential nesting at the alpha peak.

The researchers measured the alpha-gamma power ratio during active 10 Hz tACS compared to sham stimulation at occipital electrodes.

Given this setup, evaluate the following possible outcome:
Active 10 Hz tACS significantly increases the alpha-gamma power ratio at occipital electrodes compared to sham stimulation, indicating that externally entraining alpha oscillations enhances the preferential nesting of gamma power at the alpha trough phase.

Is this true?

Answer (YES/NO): YES